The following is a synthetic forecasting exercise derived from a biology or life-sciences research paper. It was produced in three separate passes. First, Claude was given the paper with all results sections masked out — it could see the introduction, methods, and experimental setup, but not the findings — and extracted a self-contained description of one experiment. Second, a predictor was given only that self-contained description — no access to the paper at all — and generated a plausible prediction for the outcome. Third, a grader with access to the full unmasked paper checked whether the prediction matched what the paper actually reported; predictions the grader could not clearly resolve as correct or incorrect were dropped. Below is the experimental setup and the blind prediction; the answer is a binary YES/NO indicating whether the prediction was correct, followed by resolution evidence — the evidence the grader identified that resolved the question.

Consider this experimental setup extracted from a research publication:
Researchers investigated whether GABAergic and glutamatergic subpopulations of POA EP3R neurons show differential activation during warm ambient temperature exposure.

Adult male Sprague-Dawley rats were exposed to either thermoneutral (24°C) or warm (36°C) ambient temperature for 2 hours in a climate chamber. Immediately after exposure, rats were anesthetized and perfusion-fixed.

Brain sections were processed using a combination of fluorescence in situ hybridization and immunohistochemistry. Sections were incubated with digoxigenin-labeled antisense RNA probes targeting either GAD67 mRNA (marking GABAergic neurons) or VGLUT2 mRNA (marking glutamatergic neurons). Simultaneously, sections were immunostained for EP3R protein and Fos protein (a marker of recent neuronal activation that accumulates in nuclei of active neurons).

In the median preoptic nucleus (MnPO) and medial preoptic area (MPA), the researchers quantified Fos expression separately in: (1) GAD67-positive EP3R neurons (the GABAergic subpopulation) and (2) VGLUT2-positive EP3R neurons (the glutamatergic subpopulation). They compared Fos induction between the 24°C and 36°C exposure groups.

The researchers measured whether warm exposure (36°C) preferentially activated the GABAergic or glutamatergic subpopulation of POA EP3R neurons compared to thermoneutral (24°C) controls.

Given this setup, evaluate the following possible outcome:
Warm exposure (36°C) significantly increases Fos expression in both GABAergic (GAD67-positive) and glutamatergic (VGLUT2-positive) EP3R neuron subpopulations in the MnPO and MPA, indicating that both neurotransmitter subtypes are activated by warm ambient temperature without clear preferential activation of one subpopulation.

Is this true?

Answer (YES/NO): NO